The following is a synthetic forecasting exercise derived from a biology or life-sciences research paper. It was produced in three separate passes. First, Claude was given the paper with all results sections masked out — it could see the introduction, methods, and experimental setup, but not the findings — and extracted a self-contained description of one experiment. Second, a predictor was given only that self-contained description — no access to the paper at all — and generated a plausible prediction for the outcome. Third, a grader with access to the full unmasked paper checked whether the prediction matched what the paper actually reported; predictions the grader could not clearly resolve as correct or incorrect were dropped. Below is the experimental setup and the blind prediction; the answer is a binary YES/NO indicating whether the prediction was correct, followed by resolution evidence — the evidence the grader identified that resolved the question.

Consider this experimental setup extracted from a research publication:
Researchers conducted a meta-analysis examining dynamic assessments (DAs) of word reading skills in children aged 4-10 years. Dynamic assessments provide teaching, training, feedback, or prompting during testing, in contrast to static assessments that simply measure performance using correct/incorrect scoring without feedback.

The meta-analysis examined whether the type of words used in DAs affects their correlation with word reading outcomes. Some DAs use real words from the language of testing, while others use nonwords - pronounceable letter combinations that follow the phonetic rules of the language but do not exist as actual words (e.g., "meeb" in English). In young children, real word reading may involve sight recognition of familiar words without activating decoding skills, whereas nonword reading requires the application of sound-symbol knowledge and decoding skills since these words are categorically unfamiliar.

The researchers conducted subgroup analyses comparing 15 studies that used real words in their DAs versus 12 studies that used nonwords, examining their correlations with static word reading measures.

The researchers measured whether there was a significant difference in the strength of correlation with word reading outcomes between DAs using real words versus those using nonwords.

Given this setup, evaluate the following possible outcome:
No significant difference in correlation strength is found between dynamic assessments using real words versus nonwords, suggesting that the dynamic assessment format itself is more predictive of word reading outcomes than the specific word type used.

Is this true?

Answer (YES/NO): NO